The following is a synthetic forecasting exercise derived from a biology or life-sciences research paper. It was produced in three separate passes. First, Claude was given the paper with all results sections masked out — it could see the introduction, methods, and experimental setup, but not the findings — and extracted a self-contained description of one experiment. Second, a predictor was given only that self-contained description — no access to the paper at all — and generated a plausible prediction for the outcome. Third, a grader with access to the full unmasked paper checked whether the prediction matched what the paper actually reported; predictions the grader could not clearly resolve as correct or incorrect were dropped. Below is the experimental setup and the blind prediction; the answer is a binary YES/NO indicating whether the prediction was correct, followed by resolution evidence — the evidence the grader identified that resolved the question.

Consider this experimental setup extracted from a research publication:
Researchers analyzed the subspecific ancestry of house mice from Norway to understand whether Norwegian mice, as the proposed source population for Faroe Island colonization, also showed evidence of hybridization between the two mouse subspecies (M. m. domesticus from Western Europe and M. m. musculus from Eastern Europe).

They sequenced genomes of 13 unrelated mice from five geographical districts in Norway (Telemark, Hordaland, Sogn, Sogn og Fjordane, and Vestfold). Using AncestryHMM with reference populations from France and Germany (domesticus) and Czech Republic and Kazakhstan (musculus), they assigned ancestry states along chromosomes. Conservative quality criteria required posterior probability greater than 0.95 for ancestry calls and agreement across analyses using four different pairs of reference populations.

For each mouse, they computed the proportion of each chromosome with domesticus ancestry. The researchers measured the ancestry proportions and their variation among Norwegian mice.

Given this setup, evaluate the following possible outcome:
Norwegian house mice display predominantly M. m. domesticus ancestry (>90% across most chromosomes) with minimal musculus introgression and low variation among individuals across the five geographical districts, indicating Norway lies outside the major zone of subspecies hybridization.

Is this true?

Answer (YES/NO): NO